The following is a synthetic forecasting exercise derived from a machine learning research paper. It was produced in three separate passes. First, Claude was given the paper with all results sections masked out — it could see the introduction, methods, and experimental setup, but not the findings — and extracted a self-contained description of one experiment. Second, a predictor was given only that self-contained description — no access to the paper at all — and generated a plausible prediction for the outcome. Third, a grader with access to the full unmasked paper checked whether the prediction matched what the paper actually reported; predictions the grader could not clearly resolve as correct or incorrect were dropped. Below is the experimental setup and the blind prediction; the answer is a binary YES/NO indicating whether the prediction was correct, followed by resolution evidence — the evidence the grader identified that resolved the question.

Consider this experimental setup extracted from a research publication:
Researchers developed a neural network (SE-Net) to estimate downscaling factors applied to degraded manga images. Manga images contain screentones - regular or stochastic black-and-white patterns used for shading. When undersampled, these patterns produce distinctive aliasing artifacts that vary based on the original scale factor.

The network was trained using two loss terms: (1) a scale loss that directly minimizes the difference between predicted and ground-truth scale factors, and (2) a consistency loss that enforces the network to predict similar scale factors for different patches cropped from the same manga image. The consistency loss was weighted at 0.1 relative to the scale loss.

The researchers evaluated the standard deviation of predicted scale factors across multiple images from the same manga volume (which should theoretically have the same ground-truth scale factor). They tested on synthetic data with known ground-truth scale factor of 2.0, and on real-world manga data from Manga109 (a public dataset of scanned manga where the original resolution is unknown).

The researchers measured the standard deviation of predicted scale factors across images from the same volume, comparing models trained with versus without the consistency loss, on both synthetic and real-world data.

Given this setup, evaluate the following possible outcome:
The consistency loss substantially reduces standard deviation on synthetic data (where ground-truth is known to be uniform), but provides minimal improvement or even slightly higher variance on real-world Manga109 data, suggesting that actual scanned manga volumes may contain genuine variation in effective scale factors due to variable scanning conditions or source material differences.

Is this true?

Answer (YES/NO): NO